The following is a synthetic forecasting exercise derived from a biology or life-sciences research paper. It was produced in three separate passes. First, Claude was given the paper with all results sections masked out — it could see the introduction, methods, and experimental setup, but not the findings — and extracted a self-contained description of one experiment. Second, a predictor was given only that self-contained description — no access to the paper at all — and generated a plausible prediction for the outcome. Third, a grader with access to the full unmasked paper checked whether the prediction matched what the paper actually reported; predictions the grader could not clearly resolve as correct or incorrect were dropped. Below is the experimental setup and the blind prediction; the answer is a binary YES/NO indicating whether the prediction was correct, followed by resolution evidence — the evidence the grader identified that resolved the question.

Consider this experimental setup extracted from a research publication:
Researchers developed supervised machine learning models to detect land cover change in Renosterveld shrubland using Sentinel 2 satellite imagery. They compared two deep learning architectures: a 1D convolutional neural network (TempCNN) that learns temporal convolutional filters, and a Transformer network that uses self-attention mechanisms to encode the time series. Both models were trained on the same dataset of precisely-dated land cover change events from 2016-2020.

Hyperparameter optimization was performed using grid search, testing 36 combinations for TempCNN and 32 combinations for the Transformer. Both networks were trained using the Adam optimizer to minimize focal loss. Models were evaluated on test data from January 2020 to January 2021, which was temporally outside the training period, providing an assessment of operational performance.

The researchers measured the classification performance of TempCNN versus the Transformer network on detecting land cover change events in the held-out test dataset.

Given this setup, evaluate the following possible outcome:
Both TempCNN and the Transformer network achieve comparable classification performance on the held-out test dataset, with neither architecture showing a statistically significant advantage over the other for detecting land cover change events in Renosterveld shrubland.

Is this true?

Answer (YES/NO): NO